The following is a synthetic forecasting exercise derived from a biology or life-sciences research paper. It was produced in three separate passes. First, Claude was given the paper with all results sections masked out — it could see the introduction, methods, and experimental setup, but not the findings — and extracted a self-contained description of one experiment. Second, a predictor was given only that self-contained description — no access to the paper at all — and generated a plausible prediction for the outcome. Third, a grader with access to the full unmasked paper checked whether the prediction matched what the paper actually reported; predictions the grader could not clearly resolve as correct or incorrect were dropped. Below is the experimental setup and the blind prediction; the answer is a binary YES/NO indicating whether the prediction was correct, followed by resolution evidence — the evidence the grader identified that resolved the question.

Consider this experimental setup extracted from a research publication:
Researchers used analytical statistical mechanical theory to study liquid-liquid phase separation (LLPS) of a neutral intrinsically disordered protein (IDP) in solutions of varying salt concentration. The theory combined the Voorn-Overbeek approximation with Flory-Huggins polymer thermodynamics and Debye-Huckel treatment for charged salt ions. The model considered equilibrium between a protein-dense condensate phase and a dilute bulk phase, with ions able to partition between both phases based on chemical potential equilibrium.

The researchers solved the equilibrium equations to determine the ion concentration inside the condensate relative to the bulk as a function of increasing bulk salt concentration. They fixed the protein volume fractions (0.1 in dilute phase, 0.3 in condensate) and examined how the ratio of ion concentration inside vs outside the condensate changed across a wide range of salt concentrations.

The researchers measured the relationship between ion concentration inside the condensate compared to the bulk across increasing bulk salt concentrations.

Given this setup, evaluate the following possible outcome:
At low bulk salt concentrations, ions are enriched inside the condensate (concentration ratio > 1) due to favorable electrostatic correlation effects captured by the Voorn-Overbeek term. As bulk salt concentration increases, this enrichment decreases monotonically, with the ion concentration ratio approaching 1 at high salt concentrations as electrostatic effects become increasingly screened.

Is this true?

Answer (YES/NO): NO